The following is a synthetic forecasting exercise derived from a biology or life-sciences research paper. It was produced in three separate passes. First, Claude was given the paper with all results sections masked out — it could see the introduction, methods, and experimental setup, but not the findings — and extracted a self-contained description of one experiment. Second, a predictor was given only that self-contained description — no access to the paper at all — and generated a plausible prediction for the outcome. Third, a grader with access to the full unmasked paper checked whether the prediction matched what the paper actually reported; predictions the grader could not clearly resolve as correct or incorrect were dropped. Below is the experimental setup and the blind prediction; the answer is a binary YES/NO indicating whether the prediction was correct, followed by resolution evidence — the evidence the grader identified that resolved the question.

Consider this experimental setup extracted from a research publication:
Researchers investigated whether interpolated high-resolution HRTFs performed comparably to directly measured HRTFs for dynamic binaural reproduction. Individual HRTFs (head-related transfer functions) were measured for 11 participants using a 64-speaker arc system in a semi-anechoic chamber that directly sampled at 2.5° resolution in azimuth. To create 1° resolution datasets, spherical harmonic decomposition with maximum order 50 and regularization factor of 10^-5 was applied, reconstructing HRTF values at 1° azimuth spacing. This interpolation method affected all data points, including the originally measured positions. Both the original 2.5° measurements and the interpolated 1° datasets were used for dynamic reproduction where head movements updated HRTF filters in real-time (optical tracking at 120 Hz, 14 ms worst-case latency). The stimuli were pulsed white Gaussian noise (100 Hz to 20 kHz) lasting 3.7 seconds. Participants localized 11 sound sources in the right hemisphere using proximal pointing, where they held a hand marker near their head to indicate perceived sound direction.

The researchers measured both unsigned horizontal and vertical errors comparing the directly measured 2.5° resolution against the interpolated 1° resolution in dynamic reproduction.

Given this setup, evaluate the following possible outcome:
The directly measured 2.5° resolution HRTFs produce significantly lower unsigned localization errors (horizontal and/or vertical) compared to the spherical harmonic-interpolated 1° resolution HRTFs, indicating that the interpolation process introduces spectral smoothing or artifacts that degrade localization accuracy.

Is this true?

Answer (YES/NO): NO